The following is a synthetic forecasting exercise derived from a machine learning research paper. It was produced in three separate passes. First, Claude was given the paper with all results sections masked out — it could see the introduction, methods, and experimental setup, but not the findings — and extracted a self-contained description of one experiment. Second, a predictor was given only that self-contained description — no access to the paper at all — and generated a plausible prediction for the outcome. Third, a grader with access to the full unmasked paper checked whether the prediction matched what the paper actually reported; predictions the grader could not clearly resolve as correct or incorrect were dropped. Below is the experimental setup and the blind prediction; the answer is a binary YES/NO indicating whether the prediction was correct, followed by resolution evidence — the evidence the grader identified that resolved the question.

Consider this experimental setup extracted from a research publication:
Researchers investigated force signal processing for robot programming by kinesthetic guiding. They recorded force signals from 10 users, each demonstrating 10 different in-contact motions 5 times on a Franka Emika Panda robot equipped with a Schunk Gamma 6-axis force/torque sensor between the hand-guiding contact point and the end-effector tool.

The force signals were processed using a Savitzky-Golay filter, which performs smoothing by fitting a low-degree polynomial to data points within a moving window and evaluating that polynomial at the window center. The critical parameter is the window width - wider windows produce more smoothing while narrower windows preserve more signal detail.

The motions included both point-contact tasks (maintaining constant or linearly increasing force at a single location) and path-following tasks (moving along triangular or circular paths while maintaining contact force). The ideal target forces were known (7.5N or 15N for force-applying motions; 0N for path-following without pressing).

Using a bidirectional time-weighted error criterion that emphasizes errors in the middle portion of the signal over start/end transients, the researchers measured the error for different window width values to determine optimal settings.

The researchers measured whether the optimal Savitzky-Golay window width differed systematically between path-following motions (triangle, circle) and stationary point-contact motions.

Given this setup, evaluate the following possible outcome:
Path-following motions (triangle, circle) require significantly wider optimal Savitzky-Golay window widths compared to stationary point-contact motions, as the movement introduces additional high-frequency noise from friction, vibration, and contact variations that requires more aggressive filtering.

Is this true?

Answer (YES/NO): YES